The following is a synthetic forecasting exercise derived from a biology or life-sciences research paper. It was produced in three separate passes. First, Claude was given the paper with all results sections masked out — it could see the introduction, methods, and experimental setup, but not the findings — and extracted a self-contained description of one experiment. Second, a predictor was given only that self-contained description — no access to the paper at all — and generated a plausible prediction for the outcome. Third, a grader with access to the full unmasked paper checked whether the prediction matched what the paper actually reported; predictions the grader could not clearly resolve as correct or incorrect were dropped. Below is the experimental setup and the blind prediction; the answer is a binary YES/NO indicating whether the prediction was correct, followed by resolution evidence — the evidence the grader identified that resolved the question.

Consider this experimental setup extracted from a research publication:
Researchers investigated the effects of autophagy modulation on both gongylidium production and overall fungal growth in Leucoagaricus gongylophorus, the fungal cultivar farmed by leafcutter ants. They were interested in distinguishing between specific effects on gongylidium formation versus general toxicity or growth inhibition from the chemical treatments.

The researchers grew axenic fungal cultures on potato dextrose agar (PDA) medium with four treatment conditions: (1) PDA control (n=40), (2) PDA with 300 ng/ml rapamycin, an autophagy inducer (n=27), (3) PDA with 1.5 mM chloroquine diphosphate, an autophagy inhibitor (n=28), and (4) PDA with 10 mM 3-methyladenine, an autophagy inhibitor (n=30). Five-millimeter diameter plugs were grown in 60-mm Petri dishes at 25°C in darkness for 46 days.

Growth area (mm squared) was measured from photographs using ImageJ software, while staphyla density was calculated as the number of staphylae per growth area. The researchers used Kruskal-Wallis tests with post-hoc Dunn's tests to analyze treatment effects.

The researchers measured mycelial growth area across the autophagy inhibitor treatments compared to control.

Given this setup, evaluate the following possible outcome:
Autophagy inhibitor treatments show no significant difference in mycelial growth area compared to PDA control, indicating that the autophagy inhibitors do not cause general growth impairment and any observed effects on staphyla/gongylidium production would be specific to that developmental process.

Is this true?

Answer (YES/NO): NO